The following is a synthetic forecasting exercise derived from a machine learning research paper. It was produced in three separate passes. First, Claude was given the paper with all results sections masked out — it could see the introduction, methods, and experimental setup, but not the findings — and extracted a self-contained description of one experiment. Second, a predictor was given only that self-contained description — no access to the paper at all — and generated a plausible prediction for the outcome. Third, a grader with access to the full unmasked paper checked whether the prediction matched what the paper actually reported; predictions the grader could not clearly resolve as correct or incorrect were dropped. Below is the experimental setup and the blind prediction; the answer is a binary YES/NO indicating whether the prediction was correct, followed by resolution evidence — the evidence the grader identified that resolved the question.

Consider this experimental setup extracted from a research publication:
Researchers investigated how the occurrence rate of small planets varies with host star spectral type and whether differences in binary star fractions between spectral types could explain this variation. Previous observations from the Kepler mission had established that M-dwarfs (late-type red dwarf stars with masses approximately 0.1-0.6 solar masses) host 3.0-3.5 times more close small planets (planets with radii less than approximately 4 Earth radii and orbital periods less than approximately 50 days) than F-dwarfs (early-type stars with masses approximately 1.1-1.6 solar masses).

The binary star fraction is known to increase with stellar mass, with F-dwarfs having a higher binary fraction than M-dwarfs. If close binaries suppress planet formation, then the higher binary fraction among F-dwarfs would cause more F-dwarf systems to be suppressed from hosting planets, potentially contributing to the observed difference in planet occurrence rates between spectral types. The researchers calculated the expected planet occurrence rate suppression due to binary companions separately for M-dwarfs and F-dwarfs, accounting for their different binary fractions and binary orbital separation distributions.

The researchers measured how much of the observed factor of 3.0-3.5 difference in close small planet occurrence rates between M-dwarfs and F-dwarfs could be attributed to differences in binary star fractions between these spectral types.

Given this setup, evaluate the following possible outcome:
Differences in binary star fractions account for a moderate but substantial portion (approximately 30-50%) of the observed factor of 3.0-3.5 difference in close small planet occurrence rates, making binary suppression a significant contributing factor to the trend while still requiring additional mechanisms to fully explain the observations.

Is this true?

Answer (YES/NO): YES